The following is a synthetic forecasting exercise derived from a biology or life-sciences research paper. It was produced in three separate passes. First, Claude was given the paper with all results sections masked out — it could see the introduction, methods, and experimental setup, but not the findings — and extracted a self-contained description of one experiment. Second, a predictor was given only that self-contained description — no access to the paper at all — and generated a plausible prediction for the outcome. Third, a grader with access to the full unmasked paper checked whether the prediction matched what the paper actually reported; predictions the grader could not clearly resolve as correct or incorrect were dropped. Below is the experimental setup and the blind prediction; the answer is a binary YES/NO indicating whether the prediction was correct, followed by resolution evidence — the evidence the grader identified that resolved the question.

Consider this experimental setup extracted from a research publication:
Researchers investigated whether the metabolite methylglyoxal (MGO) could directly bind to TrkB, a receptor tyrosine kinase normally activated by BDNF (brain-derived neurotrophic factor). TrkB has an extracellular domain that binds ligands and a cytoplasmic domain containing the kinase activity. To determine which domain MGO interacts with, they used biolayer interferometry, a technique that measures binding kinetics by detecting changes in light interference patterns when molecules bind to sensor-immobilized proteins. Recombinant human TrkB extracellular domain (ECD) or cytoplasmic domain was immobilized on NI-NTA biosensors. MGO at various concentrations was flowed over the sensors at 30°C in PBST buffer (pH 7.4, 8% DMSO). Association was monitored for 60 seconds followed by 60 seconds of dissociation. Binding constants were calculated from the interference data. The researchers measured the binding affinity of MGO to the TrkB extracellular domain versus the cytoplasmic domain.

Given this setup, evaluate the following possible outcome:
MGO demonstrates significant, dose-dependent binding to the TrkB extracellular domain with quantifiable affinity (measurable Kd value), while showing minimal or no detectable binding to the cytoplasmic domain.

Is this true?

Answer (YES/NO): YES